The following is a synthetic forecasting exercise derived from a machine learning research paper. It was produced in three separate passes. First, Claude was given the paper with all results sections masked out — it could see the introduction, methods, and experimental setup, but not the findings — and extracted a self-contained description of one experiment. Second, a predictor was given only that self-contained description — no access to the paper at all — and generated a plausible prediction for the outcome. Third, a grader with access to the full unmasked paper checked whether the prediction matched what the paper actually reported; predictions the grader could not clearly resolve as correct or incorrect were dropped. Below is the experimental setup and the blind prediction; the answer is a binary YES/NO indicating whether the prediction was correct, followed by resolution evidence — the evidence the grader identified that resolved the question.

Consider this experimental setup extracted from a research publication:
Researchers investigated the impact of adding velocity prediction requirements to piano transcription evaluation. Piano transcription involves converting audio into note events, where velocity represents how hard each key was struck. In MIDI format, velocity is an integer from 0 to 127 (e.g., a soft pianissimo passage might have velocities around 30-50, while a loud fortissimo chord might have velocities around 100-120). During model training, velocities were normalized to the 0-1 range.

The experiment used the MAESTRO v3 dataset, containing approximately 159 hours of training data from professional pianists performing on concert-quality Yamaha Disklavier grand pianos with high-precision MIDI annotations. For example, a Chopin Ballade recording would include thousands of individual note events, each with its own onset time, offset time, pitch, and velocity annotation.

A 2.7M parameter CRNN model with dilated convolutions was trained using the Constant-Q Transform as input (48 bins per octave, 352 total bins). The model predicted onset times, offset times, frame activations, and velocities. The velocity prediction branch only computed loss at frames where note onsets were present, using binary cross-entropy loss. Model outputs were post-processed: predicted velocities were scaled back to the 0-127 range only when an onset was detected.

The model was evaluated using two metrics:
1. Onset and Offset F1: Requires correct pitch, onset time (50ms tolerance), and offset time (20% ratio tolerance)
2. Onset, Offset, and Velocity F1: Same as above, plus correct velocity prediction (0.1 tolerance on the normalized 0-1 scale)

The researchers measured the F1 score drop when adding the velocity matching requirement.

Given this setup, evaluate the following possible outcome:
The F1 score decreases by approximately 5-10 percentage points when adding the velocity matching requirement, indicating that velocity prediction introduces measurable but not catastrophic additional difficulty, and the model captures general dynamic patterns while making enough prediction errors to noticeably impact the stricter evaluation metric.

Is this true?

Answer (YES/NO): NO